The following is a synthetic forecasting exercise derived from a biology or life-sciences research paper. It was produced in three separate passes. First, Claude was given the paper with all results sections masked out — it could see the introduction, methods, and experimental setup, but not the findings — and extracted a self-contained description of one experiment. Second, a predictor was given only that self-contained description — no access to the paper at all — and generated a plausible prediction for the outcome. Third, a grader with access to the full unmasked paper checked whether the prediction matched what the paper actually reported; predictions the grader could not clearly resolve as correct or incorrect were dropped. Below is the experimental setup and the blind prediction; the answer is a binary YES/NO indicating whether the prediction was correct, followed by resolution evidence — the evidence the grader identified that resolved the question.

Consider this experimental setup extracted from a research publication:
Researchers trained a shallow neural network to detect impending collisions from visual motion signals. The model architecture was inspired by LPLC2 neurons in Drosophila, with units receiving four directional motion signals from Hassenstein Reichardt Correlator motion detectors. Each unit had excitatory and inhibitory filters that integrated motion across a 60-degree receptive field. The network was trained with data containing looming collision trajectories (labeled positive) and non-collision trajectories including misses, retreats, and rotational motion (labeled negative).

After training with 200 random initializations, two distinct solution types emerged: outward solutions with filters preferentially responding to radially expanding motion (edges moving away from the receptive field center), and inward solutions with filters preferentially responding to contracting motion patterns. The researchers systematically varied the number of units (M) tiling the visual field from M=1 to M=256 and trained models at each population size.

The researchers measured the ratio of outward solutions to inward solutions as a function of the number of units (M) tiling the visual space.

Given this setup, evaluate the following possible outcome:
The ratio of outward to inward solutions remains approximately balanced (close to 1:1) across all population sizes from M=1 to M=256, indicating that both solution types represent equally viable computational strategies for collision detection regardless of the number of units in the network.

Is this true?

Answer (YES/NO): NO